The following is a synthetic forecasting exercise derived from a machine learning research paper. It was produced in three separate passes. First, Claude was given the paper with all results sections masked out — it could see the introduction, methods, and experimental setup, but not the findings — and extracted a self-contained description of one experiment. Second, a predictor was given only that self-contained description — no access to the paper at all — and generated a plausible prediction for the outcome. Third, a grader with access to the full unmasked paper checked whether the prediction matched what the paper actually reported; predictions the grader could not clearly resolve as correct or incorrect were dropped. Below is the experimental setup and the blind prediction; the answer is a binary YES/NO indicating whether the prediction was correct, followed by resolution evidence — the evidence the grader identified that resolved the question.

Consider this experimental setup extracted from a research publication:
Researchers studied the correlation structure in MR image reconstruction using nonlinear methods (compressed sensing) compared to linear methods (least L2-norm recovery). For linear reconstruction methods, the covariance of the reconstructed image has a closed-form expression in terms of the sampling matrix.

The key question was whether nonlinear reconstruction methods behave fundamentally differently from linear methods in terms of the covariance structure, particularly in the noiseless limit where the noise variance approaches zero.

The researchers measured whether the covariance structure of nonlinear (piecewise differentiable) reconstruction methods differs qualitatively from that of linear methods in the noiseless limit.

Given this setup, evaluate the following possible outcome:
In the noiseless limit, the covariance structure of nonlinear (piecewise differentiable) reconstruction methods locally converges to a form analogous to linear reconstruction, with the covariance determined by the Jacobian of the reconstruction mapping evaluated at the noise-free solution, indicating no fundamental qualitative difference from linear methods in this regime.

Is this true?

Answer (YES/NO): YES